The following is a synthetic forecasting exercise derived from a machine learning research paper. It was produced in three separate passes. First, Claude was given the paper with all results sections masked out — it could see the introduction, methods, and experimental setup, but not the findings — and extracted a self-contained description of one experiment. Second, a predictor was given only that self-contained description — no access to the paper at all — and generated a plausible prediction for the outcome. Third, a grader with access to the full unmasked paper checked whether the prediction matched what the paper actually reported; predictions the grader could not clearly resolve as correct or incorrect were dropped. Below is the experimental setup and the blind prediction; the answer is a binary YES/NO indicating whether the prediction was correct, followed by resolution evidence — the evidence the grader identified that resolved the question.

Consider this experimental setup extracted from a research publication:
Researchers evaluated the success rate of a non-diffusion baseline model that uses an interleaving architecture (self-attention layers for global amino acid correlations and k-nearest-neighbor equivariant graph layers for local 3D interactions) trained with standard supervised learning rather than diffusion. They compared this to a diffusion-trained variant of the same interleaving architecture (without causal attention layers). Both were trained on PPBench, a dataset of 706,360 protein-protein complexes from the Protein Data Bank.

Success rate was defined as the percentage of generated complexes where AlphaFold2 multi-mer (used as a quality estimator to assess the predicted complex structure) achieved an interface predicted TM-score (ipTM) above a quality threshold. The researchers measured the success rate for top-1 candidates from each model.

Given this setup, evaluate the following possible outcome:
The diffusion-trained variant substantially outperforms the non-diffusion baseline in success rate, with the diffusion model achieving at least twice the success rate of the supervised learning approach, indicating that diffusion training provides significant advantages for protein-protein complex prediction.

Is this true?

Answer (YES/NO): NO